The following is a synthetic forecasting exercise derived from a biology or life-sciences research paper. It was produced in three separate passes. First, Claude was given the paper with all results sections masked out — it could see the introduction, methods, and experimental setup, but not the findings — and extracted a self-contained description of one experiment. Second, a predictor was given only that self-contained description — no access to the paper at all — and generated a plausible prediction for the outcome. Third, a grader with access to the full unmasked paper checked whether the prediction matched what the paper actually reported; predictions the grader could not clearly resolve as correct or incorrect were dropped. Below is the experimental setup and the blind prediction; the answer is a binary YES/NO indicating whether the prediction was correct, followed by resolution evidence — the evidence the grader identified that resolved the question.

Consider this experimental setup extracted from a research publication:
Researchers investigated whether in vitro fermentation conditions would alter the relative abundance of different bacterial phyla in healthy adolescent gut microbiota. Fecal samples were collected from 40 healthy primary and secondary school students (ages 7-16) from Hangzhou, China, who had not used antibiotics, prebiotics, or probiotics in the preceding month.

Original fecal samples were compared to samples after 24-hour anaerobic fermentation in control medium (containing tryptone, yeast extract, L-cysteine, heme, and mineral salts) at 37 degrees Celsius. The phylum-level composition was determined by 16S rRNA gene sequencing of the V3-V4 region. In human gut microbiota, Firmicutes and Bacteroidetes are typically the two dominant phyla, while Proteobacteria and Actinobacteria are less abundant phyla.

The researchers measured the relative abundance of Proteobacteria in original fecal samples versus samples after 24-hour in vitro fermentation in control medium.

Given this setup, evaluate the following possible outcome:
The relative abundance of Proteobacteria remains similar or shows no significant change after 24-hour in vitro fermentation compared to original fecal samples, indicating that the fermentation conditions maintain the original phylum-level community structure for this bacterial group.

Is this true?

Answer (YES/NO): NO